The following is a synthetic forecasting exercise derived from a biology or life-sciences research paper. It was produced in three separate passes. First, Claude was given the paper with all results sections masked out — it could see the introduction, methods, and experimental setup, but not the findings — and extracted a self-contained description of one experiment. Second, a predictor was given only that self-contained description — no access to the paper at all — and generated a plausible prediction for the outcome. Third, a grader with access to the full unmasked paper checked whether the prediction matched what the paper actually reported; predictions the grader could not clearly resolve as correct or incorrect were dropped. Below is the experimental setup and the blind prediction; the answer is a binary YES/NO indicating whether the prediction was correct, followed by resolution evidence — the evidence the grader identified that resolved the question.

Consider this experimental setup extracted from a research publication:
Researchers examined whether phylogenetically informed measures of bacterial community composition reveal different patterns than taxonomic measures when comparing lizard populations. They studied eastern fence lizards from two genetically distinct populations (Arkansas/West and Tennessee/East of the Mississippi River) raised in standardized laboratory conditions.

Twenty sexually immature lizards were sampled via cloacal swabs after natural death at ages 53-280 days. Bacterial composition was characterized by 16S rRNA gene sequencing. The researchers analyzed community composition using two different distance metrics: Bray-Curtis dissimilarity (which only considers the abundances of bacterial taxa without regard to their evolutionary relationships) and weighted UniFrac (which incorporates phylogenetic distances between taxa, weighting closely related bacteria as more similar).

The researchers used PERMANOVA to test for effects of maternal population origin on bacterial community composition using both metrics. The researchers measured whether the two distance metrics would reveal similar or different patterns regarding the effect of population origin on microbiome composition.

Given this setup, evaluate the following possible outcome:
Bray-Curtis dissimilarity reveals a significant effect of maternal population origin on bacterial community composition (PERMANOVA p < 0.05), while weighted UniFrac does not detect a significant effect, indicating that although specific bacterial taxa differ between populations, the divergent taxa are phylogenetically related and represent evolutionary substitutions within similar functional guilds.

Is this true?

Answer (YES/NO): NO